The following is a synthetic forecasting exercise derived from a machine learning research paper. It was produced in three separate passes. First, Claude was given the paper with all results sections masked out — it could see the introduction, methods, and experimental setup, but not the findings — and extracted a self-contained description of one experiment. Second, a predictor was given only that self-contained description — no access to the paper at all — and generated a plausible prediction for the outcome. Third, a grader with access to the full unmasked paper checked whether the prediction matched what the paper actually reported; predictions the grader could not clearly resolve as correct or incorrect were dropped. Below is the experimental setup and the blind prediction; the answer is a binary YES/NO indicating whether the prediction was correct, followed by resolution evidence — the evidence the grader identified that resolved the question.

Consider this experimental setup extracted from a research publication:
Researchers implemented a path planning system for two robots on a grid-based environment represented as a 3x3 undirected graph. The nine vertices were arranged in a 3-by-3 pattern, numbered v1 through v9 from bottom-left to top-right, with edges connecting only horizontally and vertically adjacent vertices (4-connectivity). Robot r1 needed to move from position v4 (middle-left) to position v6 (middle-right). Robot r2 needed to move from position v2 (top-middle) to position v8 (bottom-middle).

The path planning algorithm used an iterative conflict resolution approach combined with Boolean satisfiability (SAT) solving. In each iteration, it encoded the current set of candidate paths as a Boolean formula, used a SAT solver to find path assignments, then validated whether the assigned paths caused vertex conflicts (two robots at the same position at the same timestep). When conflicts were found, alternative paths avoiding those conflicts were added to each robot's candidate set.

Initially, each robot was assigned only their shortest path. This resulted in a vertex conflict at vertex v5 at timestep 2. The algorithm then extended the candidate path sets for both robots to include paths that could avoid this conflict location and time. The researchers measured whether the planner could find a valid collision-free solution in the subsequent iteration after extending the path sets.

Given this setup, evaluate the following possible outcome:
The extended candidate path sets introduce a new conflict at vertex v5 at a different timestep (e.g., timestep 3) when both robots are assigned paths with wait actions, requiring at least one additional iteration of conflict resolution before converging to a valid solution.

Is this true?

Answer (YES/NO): NO